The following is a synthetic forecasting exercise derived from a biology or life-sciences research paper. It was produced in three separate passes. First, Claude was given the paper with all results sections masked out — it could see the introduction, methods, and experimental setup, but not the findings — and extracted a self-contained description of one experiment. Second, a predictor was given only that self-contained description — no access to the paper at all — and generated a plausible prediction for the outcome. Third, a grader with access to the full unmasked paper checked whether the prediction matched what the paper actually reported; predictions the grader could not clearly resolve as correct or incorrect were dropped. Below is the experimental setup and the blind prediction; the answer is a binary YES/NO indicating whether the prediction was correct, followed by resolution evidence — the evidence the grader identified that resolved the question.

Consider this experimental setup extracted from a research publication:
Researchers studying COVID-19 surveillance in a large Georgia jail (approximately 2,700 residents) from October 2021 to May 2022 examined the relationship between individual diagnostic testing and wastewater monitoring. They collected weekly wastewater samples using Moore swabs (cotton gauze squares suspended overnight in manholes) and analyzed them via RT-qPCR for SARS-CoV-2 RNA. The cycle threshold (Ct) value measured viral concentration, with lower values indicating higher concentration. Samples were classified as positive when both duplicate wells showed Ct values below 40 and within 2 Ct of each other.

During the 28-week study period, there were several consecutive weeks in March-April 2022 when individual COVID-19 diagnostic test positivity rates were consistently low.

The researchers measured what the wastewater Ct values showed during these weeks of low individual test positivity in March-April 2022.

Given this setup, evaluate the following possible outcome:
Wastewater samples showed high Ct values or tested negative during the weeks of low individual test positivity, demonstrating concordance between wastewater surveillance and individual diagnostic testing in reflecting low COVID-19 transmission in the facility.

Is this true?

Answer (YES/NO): YES